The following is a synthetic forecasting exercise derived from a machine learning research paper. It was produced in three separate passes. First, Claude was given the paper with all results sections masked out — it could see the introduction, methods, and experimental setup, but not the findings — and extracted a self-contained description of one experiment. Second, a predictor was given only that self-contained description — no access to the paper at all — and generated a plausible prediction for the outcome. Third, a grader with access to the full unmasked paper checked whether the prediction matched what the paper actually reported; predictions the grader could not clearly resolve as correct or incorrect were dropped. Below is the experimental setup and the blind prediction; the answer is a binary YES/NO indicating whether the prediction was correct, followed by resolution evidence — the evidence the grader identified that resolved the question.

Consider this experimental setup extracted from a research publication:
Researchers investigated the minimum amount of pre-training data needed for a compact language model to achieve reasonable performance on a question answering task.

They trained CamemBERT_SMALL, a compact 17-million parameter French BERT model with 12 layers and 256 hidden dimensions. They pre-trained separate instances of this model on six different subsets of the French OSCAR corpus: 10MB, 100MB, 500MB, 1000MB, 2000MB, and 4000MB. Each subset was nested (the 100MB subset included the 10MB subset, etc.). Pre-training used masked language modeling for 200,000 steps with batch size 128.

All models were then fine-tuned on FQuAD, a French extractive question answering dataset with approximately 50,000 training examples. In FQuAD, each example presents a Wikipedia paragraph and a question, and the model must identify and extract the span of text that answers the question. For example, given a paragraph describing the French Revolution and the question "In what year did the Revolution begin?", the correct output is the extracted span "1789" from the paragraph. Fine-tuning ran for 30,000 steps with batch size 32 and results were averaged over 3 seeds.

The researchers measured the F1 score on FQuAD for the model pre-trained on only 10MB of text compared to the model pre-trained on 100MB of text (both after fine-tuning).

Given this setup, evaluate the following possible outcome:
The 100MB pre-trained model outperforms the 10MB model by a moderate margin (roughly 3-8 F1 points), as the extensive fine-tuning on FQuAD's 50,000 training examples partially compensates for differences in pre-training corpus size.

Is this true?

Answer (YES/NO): NO